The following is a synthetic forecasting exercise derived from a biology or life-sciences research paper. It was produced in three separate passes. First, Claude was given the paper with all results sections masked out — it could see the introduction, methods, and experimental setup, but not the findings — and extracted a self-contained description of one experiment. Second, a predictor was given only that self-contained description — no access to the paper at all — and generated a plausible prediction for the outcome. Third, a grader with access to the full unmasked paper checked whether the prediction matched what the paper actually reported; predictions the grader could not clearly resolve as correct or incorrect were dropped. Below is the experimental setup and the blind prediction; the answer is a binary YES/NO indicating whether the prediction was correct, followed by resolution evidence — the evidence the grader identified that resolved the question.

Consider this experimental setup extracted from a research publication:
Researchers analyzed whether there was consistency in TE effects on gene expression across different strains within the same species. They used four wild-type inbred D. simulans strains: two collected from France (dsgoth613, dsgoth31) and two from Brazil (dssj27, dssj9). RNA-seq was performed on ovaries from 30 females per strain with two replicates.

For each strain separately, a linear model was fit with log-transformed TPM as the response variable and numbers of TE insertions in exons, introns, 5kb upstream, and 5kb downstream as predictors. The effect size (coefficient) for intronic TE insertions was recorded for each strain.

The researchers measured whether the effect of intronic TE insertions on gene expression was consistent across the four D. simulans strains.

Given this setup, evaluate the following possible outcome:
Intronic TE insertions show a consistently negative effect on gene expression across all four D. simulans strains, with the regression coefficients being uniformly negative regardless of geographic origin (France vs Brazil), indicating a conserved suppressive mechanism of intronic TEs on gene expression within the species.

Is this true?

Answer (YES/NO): YES